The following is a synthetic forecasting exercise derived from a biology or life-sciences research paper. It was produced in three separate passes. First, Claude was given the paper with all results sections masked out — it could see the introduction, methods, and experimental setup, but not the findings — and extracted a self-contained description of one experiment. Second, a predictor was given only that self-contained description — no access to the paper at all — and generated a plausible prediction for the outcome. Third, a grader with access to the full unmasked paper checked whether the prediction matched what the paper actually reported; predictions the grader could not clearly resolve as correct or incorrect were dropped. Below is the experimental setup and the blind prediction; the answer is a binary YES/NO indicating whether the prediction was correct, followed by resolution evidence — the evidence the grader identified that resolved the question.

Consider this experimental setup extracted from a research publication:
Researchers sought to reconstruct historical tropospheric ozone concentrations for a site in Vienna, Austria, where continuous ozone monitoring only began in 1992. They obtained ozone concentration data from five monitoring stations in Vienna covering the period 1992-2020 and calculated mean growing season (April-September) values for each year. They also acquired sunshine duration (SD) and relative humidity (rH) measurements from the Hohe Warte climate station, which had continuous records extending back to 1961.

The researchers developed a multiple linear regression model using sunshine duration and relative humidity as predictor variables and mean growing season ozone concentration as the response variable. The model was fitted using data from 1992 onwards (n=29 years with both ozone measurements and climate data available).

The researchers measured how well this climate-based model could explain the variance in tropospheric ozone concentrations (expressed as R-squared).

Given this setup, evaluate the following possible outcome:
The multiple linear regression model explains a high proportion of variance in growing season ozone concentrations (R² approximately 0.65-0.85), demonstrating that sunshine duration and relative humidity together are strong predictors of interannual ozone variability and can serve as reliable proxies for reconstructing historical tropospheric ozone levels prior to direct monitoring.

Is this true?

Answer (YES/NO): NO